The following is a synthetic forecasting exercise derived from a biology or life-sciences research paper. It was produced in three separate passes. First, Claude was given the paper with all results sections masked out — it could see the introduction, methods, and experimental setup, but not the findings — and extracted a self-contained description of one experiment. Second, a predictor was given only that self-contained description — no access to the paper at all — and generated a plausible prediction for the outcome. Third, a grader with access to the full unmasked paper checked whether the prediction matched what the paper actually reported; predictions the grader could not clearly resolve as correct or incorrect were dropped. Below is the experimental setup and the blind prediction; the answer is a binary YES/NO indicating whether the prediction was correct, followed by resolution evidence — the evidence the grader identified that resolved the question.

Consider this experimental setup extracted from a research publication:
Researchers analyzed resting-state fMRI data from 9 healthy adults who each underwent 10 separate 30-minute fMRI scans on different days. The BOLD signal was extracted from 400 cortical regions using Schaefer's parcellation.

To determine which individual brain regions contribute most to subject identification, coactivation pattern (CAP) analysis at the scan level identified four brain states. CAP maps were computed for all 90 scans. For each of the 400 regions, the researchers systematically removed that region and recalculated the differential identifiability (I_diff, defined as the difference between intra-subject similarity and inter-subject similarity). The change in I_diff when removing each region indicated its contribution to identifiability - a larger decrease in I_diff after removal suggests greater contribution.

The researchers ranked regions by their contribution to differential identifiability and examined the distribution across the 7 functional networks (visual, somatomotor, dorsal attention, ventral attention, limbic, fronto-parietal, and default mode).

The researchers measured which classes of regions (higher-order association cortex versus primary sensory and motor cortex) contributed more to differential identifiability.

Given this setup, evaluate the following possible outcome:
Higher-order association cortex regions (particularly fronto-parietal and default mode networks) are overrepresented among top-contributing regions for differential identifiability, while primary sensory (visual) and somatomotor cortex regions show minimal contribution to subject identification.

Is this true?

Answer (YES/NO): YES